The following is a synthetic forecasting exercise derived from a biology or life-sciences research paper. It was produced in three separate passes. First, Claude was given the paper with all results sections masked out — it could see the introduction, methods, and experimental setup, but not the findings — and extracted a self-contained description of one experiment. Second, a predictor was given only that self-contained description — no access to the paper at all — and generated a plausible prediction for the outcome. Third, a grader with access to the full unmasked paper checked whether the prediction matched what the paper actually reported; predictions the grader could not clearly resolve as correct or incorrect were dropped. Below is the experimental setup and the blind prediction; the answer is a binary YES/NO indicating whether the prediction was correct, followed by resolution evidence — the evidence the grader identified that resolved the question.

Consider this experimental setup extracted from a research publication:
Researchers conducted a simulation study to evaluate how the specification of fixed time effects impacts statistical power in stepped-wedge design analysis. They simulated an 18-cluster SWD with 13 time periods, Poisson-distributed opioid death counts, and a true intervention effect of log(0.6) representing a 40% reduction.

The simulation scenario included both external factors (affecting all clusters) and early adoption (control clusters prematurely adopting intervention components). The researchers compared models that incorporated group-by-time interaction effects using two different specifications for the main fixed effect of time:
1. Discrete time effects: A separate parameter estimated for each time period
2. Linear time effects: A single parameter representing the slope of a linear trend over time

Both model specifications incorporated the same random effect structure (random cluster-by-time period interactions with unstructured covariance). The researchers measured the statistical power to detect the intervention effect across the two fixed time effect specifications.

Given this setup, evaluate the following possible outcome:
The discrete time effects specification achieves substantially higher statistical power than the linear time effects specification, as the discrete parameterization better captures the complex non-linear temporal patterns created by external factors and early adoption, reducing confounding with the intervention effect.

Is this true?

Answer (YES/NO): NO